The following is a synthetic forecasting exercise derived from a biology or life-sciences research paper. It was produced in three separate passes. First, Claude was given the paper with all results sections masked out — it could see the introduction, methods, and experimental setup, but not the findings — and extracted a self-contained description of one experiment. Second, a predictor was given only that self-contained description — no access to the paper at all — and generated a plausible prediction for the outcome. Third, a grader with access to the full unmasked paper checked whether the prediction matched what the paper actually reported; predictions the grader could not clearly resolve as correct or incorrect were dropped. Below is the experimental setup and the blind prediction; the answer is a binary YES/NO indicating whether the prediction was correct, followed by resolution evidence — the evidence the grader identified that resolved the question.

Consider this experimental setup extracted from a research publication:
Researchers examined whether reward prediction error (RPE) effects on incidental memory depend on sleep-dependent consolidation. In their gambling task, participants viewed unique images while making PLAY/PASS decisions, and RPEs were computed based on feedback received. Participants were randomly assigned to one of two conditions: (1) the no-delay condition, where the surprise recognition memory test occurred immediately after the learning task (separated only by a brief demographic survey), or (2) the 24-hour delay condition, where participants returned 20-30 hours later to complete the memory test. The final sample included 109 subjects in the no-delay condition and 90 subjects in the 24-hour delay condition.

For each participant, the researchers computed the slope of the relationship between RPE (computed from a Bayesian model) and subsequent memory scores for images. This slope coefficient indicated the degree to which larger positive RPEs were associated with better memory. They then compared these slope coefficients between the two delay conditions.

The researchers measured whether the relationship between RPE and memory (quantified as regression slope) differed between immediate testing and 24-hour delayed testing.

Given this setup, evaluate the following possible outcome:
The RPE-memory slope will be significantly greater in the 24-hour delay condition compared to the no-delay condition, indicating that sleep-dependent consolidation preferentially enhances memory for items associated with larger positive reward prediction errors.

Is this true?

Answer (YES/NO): NO